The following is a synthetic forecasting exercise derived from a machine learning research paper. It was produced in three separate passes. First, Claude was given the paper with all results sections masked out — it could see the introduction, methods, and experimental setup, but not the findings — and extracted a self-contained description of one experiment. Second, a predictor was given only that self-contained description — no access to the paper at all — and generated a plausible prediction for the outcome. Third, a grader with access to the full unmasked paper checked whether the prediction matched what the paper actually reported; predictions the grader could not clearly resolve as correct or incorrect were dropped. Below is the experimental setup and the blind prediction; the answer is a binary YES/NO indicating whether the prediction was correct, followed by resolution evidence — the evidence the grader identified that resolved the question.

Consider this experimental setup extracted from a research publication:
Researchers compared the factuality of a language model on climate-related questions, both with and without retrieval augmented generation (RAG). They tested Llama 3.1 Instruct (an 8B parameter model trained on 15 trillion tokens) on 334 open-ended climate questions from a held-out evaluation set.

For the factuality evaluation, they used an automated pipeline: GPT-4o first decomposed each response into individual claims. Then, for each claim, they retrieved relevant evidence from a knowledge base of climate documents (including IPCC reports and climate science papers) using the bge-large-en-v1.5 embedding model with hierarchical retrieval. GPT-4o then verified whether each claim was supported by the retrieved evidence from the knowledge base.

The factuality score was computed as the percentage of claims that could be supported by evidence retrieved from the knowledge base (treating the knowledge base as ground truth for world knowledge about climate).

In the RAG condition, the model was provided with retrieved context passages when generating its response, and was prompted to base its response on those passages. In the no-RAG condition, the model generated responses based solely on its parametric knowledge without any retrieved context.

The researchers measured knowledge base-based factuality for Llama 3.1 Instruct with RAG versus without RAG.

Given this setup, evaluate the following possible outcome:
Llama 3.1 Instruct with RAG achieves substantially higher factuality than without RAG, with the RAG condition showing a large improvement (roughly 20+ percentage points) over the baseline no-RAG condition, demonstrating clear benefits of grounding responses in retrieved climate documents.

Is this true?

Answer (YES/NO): NO